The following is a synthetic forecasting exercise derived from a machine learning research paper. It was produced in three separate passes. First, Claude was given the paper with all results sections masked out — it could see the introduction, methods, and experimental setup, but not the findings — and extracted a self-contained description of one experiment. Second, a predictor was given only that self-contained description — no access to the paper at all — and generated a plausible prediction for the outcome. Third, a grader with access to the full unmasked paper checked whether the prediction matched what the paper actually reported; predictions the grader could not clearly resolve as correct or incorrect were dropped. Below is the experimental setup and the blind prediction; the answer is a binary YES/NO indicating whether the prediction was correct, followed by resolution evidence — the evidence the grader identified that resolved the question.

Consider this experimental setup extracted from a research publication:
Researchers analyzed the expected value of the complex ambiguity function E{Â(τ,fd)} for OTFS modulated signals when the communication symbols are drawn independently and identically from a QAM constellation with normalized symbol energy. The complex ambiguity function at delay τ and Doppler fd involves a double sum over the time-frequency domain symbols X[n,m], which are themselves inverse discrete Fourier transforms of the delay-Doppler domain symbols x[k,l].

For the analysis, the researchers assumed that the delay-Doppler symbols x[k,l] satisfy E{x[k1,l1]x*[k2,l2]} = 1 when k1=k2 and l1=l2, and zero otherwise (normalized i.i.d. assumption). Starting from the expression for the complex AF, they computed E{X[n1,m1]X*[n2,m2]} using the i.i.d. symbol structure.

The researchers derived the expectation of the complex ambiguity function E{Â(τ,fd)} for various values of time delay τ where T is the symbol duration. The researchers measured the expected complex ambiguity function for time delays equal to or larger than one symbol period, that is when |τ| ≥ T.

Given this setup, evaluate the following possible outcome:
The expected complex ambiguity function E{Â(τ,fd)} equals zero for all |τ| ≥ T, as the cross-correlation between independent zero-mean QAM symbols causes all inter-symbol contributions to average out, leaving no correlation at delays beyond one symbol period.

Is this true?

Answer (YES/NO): YES